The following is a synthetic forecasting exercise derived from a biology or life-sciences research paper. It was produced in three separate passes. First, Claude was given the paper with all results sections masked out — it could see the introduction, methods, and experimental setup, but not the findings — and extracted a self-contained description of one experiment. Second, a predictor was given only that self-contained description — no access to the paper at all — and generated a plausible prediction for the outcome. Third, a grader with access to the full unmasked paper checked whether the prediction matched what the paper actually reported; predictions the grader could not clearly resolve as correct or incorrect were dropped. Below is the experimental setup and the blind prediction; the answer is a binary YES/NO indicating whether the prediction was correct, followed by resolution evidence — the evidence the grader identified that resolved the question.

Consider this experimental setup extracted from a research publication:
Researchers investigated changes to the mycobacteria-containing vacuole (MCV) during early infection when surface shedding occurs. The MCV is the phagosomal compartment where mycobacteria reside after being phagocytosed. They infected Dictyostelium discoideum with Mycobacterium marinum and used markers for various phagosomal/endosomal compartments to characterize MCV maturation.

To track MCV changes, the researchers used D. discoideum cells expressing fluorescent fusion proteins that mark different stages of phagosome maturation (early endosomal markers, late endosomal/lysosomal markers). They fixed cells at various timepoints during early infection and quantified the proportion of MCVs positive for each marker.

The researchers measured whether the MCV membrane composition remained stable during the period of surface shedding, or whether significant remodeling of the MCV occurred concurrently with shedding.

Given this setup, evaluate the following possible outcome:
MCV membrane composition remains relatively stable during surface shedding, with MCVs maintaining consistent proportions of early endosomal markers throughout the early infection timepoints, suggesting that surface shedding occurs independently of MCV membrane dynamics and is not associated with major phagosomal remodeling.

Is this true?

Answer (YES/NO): NO